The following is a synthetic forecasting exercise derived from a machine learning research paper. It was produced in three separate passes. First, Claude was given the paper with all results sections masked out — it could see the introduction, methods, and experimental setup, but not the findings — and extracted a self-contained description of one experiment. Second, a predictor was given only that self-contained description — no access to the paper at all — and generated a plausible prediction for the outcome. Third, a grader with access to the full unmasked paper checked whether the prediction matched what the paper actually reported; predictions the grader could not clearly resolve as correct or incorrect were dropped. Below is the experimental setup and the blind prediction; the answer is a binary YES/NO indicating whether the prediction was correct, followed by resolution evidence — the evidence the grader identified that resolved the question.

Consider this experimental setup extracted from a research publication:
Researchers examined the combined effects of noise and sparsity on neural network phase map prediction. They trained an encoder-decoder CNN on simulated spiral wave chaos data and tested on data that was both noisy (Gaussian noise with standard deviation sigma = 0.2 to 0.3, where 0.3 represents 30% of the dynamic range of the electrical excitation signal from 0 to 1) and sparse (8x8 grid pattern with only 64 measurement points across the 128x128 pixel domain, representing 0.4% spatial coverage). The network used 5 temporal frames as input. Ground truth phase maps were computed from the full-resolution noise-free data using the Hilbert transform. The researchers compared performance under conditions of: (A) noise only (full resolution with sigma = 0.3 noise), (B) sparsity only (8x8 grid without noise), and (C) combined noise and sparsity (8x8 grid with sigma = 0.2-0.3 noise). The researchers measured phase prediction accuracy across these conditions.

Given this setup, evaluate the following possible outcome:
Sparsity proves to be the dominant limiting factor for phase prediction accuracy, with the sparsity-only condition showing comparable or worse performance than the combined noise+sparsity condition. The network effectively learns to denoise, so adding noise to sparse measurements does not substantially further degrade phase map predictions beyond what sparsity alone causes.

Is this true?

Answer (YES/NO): NO